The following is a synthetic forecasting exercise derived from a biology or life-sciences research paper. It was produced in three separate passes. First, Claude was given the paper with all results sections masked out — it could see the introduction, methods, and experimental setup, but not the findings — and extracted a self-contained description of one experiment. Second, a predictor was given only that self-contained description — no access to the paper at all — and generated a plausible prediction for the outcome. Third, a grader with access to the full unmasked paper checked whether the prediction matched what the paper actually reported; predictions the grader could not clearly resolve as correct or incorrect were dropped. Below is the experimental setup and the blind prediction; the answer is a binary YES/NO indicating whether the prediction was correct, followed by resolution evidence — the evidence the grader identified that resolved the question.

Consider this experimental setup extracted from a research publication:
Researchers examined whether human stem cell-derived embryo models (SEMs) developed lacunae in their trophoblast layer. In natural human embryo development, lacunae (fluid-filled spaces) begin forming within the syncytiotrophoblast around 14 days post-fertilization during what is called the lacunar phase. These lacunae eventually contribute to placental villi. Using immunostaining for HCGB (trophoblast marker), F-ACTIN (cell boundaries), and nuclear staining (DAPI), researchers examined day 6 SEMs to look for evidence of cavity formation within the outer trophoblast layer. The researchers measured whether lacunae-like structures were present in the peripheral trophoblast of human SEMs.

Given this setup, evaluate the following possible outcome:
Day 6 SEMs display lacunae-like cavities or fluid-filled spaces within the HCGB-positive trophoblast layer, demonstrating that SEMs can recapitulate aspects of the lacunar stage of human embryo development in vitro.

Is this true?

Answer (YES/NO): YES